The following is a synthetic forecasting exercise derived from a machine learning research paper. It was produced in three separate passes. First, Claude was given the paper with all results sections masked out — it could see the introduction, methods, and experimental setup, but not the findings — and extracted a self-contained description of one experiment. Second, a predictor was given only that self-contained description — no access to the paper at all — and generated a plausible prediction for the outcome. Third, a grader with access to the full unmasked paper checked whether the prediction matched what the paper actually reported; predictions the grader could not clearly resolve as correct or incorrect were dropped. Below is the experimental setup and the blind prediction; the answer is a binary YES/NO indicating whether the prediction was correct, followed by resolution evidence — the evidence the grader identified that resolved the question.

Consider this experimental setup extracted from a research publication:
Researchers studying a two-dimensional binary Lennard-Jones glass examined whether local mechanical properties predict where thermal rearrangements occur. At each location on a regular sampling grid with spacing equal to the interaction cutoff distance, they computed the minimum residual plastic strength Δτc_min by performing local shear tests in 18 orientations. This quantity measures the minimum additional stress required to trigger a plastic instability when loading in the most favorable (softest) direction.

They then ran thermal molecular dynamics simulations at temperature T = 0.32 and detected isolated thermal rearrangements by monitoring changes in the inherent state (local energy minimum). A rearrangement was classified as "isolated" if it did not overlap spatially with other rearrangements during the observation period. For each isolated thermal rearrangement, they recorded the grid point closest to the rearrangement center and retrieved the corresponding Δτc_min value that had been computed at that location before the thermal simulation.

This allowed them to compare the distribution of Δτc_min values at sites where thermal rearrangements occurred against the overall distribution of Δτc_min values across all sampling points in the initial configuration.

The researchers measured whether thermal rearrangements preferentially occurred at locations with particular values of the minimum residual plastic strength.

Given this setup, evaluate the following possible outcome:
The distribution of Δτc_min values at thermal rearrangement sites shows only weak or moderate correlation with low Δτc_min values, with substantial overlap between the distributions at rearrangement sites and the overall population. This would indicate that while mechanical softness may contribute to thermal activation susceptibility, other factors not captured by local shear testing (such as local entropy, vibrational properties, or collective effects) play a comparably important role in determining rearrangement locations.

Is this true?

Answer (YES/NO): NO